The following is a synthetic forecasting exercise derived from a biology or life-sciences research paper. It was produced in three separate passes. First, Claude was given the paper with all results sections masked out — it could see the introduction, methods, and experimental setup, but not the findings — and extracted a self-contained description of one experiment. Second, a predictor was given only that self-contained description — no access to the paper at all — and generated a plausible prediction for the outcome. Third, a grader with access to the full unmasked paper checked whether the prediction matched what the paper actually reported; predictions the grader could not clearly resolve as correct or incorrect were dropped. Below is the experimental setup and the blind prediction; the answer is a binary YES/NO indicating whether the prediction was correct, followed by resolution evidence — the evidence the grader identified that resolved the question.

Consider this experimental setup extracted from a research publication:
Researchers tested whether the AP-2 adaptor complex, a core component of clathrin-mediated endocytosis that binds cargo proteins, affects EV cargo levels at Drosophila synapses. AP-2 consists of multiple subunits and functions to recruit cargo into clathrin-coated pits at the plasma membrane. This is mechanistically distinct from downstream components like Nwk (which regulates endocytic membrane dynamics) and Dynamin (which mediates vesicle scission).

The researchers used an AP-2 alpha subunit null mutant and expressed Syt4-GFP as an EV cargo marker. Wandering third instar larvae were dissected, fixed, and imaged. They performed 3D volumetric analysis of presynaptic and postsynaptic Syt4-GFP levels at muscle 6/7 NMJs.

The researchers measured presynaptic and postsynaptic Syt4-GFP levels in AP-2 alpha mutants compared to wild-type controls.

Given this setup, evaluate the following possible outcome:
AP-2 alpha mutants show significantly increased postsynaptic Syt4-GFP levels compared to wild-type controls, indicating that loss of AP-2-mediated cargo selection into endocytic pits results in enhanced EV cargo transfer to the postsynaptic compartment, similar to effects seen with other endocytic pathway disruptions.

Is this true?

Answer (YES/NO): NO